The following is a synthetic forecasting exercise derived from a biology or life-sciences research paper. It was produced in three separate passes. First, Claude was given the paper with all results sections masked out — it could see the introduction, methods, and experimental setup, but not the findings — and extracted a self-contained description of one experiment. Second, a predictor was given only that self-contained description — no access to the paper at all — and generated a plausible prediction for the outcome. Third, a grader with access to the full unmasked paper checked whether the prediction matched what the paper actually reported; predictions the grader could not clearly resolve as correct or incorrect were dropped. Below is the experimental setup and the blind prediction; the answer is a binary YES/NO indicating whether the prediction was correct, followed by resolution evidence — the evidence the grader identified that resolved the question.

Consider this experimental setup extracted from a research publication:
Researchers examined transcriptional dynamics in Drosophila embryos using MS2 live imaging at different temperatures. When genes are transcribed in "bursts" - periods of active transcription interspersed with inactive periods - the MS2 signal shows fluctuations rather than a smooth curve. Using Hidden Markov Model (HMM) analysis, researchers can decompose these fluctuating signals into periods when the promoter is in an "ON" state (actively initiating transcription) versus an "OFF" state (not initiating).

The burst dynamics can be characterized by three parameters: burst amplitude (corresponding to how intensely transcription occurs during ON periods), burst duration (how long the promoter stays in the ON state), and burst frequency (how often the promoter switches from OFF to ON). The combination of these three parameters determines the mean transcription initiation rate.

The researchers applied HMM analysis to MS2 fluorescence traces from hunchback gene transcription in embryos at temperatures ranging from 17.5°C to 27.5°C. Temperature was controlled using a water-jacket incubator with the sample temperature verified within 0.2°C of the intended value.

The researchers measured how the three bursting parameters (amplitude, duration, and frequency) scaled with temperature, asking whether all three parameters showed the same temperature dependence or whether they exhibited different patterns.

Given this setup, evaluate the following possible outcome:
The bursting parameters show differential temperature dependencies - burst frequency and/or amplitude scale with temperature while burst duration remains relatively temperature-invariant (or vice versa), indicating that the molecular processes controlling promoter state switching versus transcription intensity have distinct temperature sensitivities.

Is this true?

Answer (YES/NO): NO